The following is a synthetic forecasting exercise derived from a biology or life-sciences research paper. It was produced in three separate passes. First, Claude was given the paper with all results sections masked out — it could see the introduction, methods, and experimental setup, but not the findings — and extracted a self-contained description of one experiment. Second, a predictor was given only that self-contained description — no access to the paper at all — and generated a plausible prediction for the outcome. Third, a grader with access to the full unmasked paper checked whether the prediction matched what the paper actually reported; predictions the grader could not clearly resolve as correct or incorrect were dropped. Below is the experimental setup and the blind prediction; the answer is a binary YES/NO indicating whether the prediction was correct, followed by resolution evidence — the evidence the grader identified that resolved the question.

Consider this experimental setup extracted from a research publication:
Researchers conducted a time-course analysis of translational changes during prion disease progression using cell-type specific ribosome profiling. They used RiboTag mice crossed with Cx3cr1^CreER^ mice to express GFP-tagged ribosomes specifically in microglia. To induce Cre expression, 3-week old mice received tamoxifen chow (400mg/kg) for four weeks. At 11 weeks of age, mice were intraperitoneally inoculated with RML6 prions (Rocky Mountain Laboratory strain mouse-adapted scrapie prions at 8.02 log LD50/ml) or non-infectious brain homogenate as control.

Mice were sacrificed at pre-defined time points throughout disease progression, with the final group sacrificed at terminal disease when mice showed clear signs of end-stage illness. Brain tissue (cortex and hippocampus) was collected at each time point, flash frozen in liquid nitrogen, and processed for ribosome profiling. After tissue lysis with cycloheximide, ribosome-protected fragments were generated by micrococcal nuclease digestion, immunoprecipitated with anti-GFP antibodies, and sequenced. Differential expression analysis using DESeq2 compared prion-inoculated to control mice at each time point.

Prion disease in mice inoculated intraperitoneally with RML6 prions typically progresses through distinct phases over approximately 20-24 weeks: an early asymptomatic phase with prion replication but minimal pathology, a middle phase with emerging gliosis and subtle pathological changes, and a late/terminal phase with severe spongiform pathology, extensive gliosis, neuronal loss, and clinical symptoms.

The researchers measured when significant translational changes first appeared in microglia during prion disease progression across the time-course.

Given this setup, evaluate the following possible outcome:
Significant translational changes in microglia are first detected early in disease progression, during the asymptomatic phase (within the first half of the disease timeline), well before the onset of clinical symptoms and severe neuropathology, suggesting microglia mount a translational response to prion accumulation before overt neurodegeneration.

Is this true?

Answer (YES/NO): NO